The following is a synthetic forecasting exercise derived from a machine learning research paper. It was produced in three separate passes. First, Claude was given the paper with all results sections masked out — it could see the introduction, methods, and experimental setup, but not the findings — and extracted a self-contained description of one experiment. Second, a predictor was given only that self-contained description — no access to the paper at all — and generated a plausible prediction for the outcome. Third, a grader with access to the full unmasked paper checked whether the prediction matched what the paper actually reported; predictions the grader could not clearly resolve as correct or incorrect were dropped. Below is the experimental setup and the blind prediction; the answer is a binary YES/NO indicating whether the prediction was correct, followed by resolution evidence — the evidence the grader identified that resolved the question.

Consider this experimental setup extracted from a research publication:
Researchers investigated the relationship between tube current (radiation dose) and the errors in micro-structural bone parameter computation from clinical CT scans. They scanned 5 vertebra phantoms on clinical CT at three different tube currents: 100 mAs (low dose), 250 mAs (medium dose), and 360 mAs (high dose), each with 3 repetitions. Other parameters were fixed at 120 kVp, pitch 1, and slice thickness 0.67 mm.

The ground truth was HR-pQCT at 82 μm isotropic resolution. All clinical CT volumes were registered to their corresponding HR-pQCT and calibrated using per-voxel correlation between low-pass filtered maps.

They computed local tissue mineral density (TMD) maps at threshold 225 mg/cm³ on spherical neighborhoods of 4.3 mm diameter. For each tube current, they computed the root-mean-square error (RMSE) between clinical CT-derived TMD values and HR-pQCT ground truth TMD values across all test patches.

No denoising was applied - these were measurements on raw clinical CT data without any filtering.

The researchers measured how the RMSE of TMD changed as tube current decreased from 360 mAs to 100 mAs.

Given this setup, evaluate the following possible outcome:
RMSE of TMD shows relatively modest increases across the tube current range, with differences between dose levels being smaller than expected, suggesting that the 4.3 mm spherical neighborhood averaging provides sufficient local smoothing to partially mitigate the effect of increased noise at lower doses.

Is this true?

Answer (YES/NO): NO